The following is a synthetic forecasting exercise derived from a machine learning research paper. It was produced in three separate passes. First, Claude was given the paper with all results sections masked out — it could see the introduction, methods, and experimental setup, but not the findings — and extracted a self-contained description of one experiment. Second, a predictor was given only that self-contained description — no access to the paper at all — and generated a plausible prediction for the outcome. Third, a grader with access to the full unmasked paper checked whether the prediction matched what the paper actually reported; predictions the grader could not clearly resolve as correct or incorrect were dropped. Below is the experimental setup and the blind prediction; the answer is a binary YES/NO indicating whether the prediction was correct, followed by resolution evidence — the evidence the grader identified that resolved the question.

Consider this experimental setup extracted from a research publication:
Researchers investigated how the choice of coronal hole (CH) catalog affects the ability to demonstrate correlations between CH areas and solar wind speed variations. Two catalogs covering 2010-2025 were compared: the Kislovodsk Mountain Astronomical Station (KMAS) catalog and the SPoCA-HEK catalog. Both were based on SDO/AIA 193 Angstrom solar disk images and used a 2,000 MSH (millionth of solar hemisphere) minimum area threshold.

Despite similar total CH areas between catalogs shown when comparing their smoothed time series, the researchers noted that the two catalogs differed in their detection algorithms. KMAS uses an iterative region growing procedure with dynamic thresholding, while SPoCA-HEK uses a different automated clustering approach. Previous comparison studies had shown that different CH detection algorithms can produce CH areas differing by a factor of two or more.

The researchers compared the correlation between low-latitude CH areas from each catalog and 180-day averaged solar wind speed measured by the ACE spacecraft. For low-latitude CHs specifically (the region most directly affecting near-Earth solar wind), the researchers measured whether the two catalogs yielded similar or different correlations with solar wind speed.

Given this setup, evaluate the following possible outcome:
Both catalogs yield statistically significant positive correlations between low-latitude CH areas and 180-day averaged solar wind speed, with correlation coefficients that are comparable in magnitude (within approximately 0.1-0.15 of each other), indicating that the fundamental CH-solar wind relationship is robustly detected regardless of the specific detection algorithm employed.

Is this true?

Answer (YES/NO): NO